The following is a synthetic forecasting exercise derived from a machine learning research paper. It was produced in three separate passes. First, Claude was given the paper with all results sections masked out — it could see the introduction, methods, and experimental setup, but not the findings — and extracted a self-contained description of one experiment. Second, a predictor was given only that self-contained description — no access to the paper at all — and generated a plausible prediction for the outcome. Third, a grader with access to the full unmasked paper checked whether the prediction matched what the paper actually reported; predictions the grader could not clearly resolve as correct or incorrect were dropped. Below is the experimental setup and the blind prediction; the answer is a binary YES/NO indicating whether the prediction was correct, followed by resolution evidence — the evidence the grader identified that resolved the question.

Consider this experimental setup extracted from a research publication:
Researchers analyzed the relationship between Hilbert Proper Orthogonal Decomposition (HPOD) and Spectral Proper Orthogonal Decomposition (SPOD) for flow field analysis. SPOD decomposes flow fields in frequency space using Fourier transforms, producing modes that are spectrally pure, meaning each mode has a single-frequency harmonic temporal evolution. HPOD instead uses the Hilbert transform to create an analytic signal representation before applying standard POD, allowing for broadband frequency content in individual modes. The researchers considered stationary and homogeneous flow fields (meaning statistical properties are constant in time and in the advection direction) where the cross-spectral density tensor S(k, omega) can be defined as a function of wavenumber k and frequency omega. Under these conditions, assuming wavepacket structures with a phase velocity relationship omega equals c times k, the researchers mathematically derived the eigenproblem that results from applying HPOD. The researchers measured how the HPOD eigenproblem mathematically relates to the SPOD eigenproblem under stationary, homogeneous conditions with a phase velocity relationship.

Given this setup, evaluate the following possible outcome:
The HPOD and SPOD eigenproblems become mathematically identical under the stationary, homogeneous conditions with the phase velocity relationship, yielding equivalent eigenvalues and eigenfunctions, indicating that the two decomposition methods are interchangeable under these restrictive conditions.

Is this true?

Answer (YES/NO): YES